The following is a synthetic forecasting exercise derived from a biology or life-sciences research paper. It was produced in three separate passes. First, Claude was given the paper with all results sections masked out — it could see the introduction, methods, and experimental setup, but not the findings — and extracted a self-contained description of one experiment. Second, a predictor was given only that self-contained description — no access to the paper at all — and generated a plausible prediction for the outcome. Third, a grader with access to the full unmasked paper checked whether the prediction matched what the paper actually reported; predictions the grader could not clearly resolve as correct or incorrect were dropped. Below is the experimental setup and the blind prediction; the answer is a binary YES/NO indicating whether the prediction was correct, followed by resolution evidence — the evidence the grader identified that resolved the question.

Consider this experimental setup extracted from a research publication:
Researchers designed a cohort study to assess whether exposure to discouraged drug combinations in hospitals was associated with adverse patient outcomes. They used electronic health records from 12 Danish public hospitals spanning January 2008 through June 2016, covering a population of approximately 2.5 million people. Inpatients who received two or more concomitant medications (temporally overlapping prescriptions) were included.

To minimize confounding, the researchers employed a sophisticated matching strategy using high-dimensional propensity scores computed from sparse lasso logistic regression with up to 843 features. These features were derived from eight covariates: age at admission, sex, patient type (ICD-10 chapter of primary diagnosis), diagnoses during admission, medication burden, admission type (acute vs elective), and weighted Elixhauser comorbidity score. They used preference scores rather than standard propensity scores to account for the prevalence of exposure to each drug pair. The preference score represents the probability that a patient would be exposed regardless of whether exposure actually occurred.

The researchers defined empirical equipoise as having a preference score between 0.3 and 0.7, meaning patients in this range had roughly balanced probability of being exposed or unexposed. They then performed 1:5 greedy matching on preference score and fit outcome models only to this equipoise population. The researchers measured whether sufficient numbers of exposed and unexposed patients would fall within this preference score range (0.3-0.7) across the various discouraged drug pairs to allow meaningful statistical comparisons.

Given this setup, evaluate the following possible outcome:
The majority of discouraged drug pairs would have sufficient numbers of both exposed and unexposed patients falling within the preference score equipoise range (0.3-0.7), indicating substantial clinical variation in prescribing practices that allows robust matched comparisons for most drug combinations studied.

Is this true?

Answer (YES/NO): NO